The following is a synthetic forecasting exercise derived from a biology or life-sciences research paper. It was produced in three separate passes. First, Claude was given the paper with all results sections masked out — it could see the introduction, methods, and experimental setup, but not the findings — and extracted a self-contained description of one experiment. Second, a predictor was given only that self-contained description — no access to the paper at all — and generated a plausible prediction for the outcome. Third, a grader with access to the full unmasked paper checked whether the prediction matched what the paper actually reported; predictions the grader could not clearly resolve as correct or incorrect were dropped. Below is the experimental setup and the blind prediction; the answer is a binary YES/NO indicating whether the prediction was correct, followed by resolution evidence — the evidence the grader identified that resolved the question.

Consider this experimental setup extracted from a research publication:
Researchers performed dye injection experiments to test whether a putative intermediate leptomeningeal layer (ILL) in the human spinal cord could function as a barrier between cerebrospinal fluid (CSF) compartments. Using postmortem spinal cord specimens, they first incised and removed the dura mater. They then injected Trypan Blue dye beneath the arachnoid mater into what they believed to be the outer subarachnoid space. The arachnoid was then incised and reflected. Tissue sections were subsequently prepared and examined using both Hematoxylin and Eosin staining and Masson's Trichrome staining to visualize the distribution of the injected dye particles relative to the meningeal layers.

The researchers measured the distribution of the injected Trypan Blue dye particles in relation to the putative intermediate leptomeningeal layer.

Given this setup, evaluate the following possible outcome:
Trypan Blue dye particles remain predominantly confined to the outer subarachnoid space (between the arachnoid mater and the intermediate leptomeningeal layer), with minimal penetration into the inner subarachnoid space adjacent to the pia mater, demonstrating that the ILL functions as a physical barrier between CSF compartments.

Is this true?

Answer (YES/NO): YES